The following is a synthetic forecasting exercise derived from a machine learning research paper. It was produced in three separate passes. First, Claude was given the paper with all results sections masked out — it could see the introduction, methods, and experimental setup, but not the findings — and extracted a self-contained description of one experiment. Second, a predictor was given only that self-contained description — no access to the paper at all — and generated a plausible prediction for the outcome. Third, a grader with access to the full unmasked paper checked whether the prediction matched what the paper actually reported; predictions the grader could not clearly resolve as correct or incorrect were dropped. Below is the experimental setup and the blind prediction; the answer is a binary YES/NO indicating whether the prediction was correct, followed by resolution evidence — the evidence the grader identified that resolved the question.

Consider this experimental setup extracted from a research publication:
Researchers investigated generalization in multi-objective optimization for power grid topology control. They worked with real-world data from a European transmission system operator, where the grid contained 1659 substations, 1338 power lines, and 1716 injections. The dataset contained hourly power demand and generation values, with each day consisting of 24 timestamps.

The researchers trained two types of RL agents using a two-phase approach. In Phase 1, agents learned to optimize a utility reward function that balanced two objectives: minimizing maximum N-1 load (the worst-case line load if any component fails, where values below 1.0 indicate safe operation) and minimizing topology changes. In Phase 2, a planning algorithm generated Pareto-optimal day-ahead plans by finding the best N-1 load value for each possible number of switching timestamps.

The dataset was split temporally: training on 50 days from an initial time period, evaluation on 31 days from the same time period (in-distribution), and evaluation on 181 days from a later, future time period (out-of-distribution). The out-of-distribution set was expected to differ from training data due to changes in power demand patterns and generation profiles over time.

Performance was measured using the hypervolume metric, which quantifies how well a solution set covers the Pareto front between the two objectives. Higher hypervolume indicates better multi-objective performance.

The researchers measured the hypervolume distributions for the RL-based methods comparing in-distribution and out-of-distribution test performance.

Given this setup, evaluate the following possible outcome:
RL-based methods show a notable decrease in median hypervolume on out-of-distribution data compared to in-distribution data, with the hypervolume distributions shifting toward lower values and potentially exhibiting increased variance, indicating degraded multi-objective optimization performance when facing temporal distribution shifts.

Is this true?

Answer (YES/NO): YES